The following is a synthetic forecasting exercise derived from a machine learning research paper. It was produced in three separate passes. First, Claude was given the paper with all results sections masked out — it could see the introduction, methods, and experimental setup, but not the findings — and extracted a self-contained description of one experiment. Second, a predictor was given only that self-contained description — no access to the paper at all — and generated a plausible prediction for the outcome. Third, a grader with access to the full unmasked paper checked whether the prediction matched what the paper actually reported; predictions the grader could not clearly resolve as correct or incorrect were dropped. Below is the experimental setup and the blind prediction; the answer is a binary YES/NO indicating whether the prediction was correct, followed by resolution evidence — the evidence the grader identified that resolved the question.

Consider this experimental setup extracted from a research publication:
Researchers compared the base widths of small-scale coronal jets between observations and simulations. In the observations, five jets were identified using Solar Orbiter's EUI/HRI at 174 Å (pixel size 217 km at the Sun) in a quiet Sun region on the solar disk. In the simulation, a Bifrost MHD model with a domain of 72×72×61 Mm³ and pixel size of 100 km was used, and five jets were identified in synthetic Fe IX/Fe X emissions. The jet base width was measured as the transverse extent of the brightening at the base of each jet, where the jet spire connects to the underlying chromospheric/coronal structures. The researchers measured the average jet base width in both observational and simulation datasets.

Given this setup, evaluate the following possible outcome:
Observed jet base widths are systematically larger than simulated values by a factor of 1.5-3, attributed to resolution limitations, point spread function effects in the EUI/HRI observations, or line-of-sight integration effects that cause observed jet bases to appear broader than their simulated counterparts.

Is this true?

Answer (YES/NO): NO